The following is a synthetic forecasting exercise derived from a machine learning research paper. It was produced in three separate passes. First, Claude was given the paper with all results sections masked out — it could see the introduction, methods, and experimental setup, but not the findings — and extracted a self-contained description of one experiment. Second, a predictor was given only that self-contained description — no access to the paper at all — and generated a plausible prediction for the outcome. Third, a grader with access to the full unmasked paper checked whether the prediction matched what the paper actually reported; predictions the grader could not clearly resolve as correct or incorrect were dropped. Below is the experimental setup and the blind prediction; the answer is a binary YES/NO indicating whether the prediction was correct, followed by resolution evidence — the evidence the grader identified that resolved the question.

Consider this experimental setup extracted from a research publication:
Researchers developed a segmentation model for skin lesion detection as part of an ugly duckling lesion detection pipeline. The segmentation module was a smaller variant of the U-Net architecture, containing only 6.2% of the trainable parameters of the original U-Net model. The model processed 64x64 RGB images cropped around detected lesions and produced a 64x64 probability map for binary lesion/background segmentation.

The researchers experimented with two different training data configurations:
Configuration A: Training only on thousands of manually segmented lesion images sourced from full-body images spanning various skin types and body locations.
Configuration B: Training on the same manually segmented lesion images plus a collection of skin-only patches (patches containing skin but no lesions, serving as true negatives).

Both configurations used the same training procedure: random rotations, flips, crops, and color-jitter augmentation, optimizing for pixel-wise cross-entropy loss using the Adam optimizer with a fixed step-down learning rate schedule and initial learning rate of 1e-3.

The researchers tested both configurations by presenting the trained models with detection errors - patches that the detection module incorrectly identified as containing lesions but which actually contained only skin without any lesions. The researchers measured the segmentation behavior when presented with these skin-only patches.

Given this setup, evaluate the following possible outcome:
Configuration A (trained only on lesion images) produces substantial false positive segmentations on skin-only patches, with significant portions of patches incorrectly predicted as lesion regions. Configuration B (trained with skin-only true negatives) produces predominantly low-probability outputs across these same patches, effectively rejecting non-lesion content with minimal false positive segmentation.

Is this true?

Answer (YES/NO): YES